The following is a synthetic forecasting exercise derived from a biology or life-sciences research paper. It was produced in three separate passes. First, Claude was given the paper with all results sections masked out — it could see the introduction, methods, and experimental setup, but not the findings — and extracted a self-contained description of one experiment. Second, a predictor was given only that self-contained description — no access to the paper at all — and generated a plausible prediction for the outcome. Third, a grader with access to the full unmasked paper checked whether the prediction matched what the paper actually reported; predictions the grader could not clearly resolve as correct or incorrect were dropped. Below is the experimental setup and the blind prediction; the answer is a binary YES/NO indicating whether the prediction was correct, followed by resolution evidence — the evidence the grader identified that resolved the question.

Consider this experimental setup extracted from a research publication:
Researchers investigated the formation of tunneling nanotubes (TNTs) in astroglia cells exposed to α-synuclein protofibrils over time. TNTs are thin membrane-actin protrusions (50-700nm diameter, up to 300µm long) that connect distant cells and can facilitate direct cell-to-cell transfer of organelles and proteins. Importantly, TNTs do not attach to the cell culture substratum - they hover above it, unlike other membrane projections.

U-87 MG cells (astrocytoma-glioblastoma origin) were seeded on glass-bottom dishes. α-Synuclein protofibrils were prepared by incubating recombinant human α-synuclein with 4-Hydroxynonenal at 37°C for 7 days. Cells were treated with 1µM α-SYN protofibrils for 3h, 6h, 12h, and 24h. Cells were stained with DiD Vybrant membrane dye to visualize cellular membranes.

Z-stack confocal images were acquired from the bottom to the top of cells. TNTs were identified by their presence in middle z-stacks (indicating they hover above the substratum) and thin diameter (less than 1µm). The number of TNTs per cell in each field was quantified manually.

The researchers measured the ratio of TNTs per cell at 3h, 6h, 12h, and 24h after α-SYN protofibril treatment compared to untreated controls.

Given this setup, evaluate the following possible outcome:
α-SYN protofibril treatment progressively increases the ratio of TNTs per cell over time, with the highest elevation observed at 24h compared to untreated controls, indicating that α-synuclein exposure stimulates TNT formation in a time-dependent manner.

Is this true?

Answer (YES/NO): NO